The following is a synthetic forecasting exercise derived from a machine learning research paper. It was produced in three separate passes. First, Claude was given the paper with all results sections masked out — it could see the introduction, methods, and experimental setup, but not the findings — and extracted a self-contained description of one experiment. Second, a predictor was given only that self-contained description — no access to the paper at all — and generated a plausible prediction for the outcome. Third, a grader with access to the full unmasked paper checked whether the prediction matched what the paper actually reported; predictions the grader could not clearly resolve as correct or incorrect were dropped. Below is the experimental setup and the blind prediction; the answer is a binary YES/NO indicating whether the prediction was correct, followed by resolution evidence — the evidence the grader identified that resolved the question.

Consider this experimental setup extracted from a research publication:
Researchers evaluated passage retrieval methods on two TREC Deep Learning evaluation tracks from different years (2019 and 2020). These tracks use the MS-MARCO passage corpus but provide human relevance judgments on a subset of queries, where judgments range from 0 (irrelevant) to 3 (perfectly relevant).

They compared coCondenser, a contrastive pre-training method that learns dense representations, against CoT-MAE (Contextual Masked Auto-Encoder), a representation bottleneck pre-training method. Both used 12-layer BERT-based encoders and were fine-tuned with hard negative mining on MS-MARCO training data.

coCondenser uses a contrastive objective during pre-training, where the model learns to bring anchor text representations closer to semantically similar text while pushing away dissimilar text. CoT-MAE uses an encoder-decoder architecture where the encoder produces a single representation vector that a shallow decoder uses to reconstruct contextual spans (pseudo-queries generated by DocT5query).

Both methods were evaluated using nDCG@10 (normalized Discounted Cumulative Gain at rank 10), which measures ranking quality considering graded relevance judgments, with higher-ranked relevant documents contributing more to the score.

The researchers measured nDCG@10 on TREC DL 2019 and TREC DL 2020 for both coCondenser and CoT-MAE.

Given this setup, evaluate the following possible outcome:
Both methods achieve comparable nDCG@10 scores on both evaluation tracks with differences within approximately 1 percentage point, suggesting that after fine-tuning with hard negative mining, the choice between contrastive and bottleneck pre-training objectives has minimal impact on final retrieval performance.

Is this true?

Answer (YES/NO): NO